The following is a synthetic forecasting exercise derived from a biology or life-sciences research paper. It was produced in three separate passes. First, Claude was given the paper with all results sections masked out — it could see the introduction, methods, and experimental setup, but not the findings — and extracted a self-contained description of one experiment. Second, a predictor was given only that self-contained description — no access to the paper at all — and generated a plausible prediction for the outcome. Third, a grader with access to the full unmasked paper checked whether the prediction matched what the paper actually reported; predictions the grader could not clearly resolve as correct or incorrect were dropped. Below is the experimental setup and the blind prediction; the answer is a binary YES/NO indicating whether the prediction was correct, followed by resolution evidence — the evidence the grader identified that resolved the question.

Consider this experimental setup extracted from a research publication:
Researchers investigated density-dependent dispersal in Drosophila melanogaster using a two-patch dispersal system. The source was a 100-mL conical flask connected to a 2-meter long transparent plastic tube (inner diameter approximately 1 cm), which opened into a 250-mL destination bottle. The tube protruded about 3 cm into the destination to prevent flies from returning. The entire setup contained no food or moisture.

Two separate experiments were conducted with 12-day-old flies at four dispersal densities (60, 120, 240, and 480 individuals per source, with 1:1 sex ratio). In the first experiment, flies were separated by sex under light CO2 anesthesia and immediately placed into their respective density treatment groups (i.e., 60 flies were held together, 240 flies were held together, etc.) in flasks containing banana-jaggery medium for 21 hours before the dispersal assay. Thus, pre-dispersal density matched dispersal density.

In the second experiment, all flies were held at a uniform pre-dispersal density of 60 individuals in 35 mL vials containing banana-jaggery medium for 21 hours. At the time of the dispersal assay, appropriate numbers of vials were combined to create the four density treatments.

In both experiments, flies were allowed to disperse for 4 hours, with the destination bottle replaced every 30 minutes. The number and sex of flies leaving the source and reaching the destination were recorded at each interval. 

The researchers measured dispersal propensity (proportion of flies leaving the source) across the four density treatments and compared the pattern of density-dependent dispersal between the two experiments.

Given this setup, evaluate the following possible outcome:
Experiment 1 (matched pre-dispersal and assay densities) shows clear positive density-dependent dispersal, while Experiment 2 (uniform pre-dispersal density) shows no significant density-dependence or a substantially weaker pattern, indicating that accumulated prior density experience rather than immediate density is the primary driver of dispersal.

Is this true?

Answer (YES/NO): NO